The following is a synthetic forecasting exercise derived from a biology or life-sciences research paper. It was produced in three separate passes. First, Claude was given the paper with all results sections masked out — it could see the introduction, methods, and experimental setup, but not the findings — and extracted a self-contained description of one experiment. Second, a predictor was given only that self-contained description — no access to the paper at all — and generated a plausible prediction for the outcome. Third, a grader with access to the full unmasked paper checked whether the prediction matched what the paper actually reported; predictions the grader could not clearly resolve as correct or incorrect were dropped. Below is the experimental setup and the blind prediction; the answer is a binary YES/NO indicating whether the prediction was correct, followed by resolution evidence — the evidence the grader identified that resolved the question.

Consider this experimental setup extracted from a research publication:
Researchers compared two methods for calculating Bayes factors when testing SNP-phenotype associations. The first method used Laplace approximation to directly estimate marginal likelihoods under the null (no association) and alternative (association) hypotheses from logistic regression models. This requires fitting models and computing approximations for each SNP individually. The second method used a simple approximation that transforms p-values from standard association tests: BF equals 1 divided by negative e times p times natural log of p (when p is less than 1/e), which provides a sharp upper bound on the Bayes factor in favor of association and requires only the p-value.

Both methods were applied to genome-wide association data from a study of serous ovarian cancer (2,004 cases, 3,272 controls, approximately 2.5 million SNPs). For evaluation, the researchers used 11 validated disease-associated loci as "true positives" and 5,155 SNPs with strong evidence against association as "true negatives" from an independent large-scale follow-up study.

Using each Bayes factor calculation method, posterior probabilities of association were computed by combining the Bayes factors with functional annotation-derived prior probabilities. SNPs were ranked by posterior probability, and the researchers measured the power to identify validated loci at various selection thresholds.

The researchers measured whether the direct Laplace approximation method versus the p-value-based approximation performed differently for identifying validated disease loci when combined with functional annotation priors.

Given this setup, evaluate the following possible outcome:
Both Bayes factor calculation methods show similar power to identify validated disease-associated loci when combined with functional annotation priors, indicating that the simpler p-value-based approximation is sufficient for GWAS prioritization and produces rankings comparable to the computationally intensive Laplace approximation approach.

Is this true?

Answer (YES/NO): YES